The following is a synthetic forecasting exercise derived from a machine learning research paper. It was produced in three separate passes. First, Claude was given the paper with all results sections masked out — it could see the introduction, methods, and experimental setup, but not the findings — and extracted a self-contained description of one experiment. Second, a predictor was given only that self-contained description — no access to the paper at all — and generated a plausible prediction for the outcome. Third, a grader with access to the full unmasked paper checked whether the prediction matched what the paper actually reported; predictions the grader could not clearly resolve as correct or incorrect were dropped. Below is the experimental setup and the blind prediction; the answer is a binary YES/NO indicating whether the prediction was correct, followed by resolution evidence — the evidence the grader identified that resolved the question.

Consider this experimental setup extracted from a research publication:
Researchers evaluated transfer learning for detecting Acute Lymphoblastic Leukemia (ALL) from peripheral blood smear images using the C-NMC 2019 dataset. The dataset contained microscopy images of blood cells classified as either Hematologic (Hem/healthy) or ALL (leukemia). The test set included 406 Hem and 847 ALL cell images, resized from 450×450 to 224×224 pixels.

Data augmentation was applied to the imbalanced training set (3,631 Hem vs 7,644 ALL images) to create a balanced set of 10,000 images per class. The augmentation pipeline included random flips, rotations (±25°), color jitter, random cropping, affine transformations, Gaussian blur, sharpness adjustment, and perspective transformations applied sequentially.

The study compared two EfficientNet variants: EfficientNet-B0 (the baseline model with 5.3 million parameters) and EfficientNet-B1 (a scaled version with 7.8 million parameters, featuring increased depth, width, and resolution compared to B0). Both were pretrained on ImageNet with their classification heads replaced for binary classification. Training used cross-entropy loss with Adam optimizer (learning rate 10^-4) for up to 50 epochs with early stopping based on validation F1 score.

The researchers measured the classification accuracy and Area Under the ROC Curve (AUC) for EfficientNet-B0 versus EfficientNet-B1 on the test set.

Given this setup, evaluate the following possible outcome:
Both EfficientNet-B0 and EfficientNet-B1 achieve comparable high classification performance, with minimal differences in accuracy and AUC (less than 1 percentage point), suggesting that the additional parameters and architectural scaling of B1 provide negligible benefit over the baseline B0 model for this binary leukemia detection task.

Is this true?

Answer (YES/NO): YES